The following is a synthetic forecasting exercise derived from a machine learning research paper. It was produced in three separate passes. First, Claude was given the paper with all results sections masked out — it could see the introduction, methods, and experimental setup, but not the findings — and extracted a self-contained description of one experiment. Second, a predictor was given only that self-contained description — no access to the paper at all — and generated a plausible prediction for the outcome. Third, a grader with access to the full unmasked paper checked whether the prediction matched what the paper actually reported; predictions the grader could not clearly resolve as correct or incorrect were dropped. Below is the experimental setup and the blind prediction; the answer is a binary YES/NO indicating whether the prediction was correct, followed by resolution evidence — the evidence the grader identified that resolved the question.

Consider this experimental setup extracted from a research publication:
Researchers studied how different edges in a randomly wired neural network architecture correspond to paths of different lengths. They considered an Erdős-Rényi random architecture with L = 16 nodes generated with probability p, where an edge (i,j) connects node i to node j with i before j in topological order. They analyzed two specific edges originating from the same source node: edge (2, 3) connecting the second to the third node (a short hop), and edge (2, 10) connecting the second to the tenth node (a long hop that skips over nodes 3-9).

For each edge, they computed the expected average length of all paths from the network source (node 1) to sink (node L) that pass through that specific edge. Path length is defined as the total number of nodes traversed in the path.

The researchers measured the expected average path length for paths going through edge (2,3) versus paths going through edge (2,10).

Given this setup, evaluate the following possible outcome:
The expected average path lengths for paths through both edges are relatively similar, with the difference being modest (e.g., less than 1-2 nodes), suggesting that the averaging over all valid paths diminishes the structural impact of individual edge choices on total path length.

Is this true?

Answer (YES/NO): NO